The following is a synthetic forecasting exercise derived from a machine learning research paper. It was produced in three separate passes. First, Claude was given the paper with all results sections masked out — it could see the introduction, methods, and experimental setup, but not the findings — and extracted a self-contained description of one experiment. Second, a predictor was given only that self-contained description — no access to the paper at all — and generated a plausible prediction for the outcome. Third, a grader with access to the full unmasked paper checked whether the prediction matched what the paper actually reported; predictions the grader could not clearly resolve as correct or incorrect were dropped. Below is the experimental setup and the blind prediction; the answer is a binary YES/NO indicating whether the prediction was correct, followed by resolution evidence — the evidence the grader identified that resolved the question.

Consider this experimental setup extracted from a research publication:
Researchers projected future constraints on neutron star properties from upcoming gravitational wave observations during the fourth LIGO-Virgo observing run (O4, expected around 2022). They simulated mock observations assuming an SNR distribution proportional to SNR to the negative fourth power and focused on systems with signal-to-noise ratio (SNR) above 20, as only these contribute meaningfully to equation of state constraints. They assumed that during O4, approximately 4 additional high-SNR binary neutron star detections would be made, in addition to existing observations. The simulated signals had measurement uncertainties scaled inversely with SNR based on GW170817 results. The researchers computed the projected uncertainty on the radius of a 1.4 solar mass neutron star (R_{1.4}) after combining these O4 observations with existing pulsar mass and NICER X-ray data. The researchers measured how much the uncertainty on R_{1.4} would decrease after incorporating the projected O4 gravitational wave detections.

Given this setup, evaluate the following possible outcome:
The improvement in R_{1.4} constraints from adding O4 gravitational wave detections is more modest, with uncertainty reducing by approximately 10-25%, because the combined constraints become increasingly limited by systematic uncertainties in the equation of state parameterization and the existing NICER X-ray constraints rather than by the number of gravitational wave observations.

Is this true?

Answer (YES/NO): NO